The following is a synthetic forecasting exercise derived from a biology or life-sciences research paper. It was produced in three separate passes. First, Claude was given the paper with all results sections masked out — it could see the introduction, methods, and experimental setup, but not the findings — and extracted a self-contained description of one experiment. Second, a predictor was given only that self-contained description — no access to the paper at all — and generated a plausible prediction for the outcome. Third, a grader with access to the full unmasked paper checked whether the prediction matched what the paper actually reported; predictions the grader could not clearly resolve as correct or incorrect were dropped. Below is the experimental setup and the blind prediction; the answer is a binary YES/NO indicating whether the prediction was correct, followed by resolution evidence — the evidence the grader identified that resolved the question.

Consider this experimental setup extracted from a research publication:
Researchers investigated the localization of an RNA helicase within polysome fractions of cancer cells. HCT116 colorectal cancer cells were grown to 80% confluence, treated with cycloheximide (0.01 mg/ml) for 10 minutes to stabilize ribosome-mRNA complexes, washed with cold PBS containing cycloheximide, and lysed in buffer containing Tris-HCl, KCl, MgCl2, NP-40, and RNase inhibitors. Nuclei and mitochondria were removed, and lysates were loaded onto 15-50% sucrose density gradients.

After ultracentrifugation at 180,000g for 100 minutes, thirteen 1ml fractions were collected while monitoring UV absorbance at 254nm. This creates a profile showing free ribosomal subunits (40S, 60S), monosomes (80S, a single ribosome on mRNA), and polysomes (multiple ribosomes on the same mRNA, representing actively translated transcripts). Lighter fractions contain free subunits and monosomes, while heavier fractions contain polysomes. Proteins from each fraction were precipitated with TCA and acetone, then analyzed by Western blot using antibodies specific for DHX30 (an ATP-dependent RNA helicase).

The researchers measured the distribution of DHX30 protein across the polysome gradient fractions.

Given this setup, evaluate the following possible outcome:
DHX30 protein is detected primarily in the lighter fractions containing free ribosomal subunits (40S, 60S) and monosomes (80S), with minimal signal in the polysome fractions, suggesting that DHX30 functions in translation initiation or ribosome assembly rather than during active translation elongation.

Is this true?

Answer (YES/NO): NO